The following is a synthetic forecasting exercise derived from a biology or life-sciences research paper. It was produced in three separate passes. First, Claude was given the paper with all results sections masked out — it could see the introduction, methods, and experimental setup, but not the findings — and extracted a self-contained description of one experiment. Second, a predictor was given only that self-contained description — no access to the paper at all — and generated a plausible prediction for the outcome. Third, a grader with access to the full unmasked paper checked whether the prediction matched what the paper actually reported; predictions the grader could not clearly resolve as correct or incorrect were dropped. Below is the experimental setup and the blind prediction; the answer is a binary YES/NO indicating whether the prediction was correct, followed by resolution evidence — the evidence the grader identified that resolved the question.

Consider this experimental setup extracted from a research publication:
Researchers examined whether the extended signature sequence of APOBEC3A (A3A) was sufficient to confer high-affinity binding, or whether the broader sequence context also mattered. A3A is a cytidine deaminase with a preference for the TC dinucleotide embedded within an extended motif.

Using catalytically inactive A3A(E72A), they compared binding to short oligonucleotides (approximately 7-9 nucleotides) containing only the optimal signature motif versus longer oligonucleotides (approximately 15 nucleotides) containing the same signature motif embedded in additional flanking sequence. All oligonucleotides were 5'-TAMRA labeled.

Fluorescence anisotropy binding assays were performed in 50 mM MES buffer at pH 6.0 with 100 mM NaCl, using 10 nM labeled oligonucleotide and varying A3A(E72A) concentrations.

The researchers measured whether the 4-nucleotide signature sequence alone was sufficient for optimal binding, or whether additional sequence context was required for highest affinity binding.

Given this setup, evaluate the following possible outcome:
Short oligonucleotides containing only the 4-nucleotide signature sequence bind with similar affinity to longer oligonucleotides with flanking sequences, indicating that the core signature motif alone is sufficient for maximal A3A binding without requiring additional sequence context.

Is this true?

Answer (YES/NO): NO